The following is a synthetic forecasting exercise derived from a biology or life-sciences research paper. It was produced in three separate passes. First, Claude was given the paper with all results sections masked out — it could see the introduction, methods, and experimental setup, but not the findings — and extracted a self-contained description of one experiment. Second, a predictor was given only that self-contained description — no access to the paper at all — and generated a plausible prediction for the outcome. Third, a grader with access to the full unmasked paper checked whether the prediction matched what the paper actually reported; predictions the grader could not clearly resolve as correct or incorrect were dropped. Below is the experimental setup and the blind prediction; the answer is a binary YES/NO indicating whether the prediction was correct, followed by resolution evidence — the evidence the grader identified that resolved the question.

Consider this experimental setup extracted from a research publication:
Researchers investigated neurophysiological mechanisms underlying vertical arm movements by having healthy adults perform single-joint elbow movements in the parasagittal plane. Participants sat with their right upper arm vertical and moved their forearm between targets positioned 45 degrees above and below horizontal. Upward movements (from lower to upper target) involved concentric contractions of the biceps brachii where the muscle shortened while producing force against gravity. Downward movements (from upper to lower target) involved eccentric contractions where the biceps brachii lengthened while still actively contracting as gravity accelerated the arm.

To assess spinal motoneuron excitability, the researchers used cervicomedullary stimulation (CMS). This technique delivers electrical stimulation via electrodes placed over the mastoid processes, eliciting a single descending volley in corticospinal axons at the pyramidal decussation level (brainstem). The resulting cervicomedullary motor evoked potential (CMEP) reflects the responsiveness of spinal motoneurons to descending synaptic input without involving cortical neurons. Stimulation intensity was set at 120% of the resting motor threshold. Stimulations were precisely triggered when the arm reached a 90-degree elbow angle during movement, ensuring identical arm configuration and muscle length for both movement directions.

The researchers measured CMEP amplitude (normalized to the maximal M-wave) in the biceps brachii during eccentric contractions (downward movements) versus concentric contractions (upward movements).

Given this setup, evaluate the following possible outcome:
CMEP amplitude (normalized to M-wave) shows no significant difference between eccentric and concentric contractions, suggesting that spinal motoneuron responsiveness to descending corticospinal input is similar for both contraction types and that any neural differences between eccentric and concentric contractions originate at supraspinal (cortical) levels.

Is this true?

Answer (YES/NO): YES